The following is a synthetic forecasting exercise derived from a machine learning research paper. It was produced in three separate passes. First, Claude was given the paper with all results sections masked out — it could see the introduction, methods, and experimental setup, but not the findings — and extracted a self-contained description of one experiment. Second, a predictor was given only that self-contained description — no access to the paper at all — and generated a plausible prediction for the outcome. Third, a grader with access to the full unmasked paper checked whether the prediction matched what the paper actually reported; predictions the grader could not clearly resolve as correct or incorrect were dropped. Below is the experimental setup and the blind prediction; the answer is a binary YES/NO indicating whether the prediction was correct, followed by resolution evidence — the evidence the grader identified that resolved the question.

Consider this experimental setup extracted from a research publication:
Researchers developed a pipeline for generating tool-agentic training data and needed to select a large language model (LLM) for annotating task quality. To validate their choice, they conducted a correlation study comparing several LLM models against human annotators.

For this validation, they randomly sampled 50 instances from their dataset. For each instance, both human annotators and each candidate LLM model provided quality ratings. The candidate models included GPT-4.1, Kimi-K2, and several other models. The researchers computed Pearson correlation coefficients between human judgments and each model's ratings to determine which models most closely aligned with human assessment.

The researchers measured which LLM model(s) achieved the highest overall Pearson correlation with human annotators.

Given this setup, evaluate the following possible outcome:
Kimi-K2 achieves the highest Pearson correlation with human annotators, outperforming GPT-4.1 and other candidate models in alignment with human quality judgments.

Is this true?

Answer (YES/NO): NO